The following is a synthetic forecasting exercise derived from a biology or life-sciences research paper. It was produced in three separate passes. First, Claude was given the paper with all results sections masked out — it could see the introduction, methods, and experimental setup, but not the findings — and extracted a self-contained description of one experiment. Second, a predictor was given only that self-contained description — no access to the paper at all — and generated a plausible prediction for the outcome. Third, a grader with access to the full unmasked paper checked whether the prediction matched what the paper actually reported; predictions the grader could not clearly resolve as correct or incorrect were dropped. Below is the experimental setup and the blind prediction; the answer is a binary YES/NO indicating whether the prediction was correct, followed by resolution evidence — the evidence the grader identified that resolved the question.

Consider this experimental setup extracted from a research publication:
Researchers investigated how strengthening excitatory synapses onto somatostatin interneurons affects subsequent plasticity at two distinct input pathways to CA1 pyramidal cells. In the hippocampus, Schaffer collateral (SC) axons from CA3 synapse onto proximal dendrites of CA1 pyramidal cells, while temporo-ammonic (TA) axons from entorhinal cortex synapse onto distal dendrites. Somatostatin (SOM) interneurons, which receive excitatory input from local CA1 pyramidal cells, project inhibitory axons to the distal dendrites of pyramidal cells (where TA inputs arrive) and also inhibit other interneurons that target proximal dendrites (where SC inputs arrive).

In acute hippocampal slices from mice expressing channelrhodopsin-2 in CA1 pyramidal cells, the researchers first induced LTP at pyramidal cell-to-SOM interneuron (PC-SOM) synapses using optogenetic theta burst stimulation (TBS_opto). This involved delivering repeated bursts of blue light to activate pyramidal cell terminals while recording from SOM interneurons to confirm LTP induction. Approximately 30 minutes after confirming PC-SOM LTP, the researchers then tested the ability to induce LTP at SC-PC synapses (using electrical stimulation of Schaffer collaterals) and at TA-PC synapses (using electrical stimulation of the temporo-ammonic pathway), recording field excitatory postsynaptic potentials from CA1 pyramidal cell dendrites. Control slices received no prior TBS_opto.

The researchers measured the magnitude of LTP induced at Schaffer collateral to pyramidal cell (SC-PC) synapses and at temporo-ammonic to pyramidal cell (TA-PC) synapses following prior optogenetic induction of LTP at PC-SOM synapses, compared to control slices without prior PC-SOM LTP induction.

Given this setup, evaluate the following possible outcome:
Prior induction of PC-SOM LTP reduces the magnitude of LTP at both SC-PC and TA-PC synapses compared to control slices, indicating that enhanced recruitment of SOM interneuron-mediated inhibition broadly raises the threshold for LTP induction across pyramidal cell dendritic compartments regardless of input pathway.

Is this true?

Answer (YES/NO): NO